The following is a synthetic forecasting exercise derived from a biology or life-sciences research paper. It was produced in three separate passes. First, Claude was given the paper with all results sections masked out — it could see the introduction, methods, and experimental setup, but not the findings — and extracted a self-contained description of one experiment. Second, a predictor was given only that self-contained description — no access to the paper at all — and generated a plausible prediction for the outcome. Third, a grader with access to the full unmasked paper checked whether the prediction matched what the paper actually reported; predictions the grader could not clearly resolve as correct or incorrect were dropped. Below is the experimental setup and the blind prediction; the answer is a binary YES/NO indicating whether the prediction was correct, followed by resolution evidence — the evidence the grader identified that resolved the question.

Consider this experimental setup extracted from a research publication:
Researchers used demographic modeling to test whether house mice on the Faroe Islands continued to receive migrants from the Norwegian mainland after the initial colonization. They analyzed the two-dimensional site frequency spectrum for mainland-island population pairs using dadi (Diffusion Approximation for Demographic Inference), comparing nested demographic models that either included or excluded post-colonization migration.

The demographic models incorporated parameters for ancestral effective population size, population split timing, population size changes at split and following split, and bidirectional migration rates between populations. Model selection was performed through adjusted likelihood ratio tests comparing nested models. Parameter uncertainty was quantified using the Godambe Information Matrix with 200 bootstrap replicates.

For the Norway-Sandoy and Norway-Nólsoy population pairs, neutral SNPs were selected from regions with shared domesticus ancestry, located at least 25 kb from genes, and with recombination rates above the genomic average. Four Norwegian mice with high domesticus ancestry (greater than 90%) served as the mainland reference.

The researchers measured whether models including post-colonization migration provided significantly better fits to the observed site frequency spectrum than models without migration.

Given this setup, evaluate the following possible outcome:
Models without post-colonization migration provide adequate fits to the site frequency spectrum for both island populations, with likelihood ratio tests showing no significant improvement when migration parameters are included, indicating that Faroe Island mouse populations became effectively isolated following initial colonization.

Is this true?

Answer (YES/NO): NO